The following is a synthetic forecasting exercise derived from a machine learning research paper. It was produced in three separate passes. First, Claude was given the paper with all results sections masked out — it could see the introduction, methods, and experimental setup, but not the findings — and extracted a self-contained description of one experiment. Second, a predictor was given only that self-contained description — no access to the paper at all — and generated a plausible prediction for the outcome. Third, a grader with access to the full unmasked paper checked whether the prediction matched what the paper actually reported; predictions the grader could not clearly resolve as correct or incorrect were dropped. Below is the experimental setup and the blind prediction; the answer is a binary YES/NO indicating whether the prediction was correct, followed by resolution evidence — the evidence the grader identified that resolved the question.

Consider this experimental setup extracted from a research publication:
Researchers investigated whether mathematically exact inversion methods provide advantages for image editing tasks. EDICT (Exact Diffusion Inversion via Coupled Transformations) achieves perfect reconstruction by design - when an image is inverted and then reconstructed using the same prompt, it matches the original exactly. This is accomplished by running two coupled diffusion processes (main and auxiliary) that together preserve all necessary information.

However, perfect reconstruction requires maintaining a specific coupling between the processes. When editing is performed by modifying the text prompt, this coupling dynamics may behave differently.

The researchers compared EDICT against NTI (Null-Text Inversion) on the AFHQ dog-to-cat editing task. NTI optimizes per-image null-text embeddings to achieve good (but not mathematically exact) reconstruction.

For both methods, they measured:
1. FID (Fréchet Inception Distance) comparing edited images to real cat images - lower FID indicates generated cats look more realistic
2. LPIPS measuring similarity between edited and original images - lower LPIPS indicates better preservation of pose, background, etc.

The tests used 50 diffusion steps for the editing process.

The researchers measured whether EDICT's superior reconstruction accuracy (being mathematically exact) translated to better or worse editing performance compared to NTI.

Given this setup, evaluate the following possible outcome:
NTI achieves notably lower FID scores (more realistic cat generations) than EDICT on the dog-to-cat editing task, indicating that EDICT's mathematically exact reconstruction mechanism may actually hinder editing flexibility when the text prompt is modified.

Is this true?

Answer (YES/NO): NO